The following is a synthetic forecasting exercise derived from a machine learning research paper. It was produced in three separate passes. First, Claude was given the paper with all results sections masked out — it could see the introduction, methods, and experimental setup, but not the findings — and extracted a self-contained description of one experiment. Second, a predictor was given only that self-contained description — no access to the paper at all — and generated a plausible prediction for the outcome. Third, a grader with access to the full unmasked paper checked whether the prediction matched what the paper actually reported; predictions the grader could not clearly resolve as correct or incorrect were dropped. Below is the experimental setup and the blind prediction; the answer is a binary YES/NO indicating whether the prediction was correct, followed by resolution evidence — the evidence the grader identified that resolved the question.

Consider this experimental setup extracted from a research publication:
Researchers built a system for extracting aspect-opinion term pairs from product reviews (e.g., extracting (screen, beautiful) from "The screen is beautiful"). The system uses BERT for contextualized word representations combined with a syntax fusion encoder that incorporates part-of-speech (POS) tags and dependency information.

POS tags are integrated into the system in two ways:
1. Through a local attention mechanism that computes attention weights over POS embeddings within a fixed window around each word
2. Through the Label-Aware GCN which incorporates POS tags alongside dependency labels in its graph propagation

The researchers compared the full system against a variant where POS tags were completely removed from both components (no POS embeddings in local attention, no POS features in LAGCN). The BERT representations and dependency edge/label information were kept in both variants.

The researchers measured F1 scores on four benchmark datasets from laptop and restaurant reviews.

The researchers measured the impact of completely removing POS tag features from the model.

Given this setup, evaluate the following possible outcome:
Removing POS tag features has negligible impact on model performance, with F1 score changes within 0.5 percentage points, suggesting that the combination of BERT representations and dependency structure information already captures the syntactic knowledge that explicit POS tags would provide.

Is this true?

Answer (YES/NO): NO